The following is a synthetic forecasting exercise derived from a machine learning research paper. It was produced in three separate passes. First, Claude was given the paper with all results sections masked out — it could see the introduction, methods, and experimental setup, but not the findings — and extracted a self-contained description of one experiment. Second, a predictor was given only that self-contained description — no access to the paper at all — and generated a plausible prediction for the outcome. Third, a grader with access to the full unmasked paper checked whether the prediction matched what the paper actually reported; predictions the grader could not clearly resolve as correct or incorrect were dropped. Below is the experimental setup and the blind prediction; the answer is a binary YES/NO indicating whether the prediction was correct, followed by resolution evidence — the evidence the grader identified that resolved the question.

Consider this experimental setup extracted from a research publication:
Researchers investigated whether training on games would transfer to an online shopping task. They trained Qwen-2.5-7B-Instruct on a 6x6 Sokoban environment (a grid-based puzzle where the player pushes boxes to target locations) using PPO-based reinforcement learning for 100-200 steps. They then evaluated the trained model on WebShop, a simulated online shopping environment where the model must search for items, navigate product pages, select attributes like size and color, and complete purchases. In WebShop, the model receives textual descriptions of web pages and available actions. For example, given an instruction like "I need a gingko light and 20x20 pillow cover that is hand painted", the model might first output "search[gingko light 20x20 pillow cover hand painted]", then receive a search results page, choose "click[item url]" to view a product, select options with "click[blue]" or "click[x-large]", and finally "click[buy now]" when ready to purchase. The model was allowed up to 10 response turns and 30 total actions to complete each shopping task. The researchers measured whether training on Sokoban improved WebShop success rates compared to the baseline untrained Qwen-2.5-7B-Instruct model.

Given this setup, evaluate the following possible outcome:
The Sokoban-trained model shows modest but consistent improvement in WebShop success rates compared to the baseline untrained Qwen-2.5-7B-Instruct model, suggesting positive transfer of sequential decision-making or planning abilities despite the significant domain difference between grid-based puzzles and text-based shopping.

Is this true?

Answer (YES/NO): YES